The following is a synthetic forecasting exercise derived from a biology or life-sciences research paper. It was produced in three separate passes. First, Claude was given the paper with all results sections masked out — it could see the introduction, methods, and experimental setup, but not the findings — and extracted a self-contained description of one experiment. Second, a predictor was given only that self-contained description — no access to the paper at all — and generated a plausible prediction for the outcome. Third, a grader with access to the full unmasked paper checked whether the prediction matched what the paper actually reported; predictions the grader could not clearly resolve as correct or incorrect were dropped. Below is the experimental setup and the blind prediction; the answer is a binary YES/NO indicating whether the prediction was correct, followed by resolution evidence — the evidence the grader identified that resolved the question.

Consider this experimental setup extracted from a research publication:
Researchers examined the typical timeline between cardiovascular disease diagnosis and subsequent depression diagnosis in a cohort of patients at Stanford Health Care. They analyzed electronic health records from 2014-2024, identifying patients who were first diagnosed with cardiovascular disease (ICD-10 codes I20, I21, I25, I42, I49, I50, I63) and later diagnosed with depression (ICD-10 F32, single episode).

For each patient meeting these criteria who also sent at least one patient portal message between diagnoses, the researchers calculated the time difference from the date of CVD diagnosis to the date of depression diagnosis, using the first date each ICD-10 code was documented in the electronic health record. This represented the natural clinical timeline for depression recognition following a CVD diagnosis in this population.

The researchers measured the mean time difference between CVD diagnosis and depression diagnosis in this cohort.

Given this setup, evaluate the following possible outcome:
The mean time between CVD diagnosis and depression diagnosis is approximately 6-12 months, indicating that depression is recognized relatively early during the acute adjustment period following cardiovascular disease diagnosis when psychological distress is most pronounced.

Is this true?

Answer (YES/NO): NO